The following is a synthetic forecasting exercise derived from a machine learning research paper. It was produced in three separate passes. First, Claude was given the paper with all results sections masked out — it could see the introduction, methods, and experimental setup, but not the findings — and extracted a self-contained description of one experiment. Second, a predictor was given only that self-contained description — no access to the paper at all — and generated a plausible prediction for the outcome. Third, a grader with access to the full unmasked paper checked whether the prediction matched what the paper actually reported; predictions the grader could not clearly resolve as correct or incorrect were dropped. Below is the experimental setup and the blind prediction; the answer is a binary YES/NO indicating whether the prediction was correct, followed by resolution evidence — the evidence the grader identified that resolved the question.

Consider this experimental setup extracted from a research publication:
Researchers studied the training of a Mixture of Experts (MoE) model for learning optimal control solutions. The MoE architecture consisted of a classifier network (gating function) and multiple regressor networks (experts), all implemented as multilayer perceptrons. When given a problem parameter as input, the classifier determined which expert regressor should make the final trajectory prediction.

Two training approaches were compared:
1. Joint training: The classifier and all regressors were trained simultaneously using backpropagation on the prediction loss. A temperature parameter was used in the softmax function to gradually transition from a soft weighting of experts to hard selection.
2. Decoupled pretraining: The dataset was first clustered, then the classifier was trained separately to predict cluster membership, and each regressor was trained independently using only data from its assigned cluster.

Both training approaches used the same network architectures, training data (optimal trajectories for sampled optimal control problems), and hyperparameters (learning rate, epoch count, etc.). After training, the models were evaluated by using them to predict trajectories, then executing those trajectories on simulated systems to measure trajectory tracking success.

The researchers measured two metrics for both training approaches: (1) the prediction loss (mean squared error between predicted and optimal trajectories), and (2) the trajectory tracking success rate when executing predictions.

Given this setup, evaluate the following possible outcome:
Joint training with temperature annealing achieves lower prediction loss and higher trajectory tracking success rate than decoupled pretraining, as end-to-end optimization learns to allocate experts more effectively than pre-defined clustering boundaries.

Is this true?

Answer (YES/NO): NO